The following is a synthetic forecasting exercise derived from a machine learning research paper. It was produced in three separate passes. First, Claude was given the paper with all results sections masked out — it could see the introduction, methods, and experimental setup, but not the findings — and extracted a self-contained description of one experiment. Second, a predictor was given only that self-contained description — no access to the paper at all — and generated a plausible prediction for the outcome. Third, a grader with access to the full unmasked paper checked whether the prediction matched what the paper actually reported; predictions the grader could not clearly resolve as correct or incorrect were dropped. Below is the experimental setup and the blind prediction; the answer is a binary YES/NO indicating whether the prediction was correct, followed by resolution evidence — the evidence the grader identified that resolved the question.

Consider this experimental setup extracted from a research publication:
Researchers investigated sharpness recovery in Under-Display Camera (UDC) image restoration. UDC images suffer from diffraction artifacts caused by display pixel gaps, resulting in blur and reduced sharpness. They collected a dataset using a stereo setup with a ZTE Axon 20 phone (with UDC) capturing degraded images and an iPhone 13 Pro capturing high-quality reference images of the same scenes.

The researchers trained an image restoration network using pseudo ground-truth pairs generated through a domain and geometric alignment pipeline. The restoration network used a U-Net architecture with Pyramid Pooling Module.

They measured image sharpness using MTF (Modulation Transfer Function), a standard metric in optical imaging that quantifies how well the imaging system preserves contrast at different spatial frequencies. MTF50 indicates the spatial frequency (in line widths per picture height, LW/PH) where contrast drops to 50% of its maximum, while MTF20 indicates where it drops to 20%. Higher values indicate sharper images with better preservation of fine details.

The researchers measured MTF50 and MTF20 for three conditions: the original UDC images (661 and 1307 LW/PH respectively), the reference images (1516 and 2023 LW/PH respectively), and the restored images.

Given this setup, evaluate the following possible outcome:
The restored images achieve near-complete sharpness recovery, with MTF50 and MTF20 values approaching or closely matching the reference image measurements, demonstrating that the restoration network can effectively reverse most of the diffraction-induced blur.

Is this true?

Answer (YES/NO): NO